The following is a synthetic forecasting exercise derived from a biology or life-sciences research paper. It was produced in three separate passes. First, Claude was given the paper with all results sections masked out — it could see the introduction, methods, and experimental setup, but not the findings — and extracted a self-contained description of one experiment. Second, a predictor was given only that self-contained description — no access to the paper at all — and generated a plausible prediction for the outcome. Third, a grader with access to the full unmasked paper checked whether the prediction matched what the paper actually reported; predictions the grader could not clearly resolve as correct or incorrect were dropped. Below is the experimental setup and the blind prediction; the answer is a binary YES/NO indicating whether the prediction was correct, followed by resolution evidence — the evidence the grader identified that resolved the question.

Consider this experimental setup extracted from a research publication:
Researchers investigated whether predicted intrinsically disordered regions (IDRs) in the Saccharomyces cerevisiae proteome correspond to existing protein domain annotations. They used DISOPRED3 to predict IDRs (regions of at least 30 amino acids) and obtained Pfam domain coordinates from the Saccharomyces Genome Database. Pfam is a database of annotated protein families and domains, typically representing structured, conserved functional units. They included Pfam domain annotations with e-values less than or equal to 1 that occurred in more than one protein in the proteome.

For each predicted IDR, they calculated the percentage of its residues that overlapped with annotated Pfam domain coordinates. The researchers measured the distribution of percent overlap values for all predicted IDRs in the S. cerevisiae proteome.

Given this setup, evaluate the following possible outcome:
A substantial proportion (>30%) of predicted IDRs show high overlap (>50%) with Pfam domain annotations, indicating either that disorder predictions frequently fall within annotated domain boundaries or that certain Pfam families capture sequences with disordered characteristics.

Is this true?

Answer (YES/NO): NO